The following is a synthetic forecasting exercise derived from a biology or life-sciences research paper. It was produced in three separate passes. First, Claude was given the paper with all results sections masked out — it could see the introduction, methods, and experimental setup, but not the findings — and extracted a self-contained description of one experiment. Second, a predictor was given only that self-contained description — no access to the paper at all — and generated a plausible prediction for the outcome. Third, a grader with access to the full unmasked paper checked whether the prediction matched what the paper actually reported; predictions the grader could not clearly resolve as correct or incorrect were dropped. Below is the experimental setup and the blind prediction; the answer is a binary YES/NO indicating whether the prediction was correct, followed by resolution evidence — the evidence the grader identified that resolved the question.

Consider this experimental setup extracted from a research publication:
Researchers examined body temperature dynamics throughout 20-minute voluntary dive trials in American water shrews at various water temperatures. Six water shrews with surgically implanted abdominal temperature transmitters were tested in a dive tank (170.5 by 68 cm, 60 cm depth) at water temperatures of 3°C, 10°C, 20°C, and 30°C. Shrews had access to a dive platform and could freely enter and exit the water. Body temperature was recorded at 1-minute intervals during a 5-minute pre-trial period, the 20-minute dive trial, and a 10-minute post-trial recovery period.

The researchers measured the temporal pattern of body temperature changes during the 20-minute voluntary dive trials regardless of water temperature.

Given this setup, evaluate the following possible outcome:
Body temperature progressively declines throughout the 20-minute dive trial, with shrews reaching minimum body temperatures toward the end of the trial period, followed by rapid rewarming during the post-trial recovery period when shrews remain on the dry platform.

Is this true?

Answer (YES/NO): NO